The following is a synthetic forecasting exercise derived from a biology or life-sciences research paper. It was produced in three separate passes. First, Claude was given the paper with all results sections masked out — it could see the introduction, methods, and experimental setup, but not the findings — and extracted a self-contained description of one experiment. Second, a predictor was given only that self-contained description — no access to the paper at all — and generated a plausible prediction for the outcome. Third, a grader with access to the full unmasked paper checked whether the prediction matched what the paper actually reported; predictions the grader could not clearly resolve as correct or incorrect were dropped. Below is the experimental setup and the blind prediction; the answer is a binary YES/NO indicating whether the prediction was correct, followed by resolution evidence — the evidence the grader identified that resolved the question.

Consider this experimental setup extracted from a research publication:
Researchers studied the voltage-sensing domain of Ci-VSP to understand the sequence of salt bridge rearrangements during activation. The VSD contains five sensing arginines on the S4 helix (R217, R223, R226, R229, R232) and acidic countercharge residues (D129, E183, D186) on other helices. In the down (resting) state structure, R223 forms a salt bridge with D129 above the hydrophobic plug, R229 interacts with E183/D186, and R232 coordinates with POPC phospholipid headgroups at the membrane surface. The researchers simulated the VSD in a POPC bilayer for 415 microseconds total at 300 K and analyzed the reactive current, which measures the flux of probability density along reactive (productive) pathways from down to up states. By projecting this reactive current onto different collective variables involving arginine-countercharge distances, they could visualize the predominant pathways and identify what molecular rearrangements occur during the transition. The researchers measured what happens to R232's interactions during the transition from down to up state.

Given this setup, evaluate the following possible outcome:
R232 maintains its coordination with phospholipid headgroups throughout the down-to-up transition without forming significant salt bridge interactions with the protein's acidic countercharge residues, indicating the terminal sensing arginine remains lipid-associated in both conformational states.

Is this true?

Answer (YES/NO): NO